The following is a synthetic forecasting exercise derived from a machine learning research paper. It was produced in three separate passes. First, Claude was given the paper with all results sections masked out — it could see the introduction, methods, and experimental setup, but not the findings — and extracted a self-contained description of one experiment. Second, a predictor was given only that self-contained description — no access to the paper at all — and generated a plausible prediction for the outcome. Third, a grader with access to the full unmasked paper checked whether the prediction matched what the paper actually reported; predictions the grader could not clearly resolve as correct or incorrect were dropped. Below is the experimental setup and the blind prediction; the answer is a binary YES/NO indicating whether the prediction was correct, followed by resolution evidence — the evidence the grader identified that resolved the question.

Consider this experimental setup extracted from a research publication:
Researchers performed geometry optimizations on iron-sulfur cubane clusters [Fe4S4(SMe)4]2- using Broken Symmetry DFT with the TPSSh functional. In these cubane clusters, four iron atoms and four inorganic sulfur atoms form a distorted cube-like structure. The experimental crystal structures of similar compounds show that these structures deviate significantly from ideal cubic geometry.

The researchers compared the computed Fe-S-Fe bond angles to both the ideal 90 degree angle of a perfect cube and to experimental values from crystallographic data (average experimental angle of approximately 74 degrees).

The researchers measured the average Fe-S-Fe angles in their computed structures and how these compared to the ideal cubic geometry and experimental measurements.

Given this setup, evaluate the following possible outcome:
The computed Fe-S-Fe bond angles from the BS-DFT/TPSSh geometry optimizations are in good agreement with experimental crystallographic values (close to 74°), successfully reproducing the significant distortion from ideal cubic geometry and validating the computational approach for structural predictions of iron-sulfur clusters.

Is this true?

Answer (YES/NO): YES